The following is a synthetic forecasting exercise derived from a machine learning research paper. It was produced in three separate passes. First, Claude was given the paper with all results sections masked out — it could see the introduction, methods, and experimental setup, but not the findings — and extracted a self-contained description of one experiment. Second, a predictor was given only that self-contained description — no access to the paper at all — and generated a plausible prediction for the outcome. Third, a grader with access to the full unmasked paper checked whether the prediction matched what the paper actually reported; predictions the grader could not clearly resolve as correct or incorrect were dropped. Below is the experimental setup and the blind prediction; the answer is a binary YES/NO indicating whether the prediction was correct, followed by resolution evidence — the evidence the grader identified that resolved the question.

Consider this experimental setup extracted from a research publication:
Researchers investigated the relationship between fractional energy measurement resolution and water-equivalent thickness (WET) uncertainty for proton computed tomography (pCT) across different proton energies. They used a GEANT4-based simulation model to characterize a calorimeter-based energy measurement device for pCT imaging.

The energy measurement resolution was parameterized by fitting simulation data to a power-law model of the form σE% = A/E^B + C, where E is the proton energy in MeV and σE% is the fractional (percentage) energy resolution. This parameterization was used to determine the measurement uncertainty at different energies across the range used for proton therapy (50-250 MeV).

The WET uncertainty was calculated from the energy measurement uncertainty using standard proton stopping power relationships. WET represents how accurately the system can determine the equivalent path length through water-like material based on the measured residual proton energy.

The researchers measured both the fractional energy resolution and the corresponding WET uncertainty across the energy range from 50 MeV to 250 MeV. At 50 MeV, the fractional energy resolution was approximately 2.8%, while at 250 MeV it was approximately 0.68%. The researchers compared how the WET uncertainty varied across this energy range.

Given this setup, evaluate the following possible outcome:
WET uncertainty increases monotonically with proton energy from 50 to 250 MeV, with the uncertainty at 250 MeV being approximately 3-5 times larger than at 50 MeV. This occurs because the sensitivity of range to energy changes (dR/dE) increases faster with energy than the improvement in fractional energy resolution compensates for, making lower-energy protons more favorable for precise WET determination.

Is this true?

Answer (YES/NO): YES